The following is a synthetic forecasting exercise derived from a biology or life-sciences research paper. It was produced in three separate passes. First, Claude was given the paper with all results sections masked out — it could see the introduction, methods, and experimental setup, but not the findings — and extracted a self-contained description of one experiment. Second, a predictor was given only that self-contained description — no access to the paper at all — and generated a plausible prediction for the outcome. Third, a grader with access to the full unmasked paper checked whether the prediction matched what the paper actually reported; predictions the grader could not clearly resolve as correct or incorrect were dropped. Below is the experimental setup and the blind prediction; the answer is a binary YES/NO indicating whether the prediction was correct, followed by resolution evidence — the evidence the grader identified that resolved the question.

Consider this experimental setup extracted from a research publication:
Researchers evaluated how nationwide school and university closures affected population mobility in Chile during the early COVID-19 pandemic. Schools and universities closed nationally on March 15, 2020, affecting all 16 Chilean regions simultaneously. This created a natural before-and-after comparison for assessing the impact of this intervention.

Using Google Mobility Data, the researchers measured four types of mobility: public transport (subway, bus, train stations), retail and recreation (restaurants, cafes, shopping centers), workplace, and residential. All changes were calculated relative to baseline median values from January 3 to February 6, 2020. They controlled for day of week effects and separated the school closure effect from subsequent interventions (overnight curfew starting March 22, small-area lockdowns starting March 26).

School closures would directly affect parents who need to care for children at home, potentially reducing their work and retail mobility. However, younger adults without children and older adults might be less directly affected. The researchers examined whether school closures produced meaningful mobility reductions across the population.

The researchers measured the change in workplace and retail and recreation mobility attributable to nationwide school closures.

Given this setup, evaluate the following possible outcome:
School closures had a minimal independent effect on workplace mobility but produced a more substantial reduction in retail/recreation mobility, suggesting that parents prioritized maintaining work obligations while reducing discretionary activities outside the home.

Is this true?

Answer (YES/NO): NO